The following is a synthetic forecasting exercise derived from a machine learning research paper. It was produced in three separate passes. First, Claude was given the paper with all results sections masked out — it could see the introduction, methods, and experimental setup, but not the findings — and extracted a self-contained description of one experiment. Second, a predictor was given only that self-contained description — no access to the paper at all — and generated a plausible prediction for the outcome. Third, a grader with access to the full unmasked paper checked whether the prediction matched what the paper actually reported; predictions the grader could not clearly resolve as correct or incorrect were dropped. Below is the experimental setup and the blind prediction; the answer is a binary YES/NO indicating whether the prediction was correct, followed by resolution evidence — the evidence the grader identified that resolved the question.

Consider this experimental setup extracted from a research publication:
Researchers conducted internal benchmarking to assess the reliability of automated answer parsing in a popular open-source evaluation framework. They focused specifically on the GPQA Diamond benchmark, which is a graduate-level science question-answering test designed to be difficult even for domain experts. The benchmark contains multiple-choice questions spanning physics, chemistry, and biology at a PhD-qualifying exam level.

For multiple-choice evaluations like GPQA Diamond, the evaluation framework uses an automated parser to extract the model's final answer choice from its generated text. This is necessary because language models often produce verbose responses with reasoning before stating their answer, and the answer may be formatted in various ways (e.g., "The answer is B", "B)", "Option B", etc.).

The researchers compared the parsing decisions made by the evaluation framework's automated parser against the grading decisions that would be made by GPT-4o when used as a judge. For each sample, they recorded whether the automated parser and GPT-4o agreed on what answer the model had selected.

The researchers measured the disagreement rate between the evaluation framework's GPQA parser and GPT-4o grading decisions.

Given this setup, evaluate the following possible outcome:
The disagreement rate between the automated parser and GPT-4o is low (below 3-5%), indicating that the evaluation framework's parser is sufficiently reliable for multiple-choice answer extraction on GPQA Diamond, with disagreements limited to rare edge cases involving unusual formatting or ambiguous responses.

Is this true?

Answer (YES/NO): NO